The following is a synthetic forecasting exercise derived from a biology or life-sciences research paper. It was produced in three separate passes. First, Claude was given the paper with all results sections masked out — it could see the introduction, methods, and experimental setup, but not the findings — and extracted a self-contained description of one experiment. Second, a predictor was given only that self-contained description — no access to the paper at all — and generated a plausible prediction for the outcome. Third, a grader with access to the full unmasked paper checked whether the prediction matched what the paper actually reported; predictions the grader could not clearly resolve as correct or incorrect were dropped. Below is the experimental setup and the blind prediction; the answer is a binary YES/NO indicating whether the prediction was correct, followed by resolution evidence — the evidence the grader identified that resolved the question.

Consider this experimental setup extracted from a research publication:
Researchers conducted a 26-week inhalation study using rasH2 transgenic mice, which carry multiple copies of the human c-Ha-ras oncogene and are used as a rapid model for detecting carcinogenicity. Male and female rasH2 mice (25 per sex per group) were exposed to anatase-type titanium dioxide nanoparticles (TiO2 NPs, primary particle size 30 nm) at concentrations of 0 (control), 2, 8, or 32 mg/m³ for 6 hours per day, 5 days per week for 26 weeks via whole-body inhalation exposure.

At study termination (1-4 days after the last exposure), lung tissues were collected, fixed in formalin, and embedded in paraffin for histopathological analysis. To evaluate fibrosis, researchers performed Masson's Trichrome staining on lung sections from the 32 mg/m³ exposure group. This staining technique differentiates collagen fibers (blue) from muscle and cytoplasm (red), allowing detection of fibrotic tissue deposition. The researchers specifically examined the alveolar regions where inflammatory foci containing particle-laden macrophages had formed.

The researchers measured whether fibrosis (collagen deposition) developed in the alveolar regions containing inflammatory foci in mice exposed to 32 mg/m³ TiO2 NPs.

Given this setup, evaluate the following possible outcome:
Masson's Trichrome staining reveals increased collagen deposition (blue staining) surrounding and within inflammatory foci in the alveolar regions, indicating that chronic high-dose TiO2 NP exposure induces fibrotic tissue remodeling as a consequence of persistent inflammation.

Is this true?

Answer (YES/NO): NO